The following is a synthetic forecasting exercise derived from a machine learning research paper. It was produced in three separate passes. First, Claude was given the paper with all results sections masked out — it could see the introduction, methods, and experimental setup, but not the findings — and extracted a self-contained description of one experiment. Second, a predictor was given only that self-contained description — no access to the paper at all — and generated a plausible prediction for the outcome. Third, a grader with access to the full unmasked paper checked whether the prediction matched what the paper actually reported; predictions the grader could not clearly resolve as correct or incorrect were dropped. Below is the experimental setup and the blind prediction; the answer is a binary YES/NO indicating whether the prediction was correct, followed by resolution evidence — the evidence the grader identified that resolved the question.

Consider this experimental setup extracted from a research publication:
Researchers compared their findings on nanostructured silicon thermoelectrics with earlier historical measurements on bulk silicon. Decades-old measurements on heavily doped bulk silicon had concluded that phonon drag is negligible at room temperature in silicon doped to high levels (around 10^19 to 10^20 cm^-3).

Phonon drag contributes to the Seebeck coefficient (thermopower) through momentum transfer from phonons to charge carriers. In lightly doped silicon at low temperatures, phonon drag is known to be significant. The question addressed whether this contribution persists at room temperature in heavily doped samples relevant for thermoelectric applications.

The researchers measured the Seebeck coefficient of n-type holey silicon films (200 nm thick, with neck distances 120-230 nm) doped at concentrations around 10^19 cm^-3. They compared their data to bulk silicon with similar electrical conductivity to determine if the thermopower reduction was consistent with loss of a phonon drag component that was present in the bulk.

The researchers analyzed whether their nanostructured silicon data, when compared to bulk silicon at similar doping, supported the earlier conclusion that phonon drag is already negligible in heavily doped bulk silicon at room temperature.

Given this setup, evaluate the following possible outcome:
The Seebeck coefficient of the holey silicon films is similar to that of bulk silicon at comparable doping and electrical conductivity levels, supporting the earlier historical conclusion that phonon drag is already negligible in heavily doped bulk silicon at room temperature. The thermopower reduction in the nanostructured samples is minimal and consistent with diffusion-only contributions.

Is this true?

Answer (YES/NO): NO